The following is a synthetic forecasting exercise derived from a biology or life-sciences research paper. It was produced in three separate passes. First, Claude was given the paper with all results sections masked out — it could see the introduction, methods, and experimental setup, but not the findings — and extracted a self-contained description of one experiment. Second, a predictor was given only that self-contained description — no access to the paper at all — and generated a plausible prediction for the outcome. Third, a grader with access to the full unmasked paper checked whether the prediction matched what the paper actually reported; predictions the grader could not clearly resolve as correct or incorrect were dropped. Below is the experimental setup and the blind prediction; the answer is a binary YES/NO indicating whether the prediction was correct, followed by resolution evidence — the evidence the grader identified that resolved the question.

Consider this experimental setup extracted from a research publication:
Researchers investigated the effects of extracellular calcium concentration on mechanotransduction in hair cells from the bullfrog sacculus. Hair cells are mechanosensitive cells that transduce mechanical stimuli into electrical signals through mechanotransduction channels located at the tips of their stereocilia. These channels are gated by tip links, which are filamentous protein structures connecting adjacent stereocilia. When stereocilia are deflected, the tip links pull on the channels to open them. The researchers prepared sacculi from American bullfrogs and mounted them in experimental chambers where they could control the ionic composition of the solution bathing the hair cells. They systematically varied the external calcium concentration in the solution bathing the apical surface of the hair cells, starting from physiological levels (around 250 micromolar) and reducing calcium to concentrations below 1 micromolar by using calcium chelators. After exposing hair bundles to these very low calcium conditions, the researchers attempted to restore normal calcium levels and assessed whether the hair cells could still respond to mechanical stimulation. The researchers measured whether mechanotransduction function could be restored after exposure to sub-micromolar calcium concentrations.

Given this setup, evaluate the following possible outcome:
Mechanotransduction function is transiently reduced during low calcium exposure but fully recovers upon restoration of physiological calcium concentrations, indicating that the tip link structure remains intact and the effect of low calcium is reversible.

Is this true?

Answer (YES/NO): NO